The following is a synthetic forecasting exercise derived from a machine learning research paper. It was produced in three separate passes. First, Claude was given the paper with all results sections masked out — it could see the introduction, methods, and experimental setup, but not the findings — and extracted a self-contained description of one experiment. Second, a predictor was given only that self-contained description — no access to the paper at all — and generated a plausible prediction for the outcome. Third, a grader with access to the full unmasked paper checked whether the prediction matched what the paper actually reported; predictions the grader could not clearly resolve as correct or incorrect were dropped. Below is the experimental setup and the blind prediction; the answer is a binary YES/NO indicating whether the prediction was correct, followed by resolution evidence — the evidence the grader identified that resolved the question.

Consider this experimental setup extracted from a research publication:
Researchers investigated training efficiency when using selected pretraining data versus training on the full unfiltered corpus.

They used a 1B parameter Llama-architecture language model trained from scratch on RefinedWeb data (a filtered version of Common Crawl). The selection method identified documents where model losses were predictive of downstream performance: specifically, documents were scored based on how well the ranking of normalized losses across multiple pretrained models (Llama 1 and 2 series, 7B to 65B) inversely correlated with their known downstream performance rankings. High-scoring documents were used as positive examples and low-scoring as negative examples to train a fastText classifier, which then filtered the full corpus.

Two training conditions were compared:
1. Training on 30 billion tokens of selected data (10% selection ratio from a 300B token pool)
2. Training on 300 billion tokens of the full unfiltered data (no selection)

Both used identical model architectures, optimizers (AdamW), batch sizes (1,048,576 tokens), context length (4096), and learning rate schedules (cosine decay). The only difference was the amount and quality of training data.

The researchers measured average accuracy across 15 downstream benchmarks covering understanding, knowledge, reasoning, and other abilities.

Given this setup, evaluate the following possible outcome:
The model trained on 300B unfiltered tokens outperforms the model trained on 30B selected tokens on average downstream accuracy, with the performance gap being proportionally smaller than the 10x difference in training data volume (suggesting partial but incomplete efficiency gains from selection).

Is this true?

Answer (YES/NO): NO